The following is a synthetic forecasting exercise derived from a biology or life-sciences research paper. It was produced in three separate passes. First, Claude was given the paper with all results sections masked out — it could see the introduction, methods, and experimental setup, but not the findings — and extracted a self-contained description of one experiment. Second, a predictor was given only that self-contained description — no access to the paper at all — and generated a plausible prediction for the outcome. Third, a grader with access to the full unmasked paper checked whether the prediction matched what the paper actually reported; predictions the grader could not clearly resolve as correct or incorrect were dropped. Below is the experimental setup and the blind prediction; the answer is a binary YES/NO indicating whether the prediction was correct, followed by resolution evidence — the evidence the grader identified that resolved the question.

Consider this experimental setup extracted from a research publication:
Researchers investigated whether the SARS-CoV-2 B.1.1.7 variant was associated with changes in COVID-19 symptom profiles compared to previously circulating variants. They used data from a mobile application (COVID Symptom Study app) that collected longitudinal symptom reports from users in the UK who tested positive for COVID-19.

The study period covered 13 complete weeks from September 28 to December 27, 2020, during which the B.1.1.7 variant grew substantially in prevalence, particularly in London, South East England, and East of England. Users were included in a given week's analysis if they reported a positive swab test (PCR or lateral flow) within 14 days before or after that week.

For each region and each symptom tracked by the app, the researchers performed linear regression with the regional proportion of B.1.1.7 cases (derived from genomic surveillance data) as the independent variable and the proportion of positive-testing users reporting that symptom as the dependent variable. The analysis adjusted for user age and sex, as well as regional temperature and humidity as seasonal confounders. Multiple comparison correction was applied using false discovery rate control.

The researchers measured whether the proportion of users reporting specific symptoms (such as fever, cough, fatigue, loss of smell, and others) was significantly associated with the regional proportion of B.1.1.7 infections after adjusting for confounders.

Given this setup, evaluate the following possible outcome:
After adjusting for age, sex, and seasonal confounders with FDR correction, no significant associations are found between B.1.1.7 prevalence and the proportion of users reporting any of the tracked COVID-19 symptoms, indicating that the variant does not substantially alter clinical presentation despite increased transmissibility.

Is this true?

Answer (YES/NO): YES